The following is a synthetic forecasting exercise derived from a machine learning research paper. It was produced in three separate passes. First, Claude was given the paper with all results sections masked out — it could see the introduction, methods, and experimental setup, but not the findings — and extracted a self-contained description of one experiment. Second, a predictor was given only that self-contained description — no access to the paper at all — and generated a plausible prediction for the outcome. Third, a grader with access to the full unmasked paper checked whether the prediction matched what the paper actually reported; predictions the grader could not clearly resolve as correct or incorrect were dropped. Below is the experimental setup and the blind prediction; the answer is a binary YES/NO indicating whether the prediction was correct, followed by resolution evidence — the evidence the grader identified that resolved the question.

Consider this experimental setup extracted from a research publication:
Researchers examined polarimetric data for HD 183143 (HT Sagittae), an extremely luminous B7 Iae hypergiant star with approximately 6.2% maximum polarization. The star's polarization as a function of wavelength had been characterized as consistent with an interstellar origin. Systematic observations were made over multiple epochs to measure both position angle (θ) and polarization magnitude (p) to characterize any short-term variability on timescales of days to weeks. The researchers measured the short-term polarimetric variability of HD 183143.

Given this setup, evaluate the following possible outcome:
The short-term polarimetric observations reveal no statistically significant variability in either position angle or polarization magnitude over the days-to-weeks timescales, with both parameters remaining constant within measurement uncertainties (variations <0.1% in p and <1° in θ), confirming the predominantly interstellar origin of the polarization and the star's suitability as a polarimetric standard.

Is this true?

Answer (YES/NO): NO